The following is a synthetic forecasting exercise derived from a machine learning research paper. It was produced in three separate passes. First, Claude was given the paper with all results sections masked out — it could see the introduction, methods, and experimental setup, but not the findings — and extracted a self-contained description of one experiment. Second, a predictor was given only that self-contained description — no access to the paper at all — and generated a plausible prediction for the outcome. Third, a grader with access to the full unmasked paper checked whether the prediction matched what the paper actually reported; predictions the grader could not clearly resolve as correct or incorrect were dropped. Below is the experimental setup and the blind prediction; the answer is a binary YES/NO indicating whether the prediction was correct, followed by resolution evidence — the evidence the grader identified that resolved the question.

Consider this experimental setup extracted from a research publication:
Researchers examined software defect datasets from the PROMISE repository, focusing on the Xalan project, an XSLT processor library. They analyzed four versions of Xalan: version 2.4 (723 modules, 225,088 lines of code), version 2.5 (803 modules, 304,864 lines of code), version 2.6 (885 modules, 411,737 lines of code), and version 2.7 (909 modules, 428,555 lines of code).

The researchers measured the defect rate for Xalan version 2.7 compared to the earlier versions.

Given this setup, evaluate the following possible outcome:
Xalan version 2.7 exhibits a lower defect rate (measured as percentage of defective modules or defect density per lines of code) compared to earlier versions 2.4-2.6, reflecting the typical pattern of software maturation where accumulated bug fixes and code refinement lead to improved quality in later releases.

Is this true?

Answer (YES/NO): NO